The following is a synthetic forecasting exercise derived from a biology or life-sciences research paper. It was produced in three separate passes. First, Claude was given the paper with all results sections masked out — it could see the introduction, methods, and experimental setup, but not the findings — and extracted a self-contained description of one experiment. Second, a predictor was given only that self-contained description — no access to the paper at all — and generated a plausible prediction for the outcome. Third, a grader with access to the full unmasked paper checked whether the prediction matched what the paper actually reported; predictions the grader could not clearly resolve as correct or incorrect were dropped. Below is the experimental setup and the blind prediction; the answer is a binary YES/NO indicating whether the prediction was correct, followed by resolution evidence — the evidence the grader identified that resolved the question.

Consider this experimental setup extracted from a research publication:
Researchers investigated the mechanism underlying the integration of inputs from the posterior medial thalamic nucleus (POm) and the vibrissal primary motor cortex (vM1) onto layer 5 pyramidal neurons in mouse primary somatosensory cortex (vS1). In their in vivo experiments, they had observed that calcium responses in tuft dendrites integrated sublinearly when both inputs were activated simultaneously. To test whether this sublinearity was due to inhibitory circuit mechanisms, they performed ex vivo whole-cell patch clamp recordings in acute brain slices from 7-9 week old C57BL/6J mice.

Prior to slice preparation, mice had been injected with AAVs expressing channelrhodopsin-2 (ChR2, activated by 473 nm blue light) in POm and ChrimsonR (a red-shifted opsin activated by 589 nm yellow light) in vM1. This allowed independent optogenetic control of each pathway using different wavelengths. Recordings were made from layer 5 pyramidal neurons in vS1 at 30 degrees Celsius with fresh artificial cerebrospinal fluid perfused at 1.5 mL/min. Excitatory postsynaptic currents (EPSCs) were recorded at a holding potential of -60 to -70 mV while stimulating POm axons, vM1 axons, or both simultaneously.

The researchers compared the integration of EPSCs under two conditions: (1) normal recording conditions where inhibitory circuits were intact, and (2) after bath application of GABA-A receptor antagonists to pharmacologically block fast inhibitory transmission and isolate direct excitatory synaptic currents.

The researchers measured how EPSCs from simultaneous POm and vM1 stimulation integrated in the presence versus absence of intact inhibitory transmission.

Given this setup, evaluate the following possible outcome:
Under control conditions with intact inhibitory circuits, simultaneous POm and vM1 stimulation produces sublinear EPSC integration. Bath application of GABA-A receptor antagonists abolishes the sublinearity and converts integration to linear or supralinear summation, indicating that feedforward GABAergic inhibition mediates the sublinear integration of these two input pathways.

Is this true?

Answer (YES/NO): NO